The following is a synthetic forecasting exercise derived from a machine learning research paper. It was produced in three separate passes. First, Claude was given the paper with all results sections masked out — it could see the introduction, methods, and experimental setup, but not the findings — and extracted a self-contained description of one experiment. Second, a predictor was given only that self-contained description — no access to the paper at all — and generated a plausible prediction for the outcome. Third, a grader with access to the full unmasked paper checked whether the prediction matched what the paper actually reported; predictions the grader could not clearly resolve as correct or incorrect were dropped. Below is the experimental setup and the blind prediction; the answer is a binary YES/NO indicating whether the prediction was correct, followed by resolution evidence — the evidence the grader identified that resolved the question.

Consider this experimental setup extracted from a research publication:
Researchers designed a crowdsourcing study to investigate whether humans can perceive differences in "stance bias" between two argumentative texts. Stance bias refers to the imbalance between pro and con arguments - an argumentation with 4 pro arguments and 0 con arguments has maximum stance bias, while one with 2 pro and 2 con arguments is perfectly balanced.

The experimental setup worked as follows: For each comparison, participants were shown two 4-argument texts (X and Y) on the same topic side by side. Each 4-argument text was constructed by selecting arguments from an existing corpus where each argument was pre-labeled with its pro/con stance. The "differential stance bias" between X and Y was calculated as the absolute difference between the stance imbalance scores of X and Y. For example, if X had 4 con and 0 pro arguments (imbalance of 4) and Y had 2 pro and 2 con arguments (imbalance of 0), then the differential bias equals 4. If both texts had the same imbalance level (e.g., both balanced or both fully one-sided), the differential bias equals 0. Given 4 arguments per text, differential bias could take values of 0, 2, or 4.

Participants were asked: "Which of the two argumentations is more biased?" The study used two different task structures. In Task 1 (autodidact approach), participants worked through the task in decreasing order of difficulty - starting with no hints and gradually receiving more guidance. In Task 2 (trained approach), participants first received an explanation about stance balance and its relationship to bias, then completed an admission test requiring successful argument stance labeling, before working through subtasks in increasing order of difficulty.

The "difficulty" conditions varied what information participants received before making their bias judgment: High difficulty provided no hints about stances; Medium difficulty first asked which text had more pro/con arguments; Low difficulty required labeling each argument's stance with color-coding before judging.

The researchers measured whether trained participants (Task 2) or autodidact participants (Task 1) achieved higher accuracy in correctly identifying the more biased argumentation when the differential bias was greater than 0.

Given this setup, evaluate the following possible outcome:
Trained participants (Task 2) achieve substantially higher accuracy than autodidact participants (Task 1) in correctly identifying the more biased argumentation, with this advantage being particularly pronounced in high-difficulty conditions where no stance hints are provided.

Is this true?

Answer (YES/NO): YES